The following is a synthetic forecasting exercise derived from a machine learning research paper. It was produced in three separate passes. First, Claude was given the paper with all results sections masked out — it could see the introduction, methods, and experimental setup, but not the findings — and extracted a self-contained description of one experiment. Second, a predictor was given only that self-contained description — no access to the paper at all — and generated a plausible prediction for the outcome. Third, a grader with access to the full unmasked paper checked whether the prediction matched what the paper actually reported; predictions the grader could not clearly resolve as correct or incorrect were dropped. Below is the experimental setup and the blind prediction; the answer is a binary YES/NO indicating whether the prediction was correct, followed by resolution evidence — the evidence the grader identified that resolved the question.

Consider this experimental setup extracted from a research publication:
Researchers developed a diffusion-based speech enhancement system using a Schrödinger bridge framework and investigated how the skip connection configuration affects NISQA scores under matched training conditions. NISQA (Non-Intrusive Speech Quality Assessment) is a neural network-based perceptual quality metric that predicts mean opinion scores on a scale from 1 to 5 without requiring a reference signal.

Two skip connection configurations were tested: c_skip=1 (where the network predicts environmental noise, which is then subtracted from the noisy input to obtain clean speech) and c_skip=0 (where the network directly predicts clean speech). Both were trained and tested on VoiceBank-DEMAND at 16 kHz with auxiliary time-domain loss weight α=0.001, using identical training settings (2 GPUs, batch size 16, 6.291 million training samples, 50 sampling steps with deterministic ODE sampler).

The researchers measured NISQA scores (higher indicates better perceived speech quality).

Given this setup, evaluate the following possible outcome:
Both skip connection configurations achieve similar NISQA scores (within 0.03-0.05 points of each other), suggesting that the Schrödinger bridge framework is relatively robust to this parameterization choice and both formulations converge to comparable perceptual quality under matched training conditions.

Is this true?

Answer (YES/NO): NO